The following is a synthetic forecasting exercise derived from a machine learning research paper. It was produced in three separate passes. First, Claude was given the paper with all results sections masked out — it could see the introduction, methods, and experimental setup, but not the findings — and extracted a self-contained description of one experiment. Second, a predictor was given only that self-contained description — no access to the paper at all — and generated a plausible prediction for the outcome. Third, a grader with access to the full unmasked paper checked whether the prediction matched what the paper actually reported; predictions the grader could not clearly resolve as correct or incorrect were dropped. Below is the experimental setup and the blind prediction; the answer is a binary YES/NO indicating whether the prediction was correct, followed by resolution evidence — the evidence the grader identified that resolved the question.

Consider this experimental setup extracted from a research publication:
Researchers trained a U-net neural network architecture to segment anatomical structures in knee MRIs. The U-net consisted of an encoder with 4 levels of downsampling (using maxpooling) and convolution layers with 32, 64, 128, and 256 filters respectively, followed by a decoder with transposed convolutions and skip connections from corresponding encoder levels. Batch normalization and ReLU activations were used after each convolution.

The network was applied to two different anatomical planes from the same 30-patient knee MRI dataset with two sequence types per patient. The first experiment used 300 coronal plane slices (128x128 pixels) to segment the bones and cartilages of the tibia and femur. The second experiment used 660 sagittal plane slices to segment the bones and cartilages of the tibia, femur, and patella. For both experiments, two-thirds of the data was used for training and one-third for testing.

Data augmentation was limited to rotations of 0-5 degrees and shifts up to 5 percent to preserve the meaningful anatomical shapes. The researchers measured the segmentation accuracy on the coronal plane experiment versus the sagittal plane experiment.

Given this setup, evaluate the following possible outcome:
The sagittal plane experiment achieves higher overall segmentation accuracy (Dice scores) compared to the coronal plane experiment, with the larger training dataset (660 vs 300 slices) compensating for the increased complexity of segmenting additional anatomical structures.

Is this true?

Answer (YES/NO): NO